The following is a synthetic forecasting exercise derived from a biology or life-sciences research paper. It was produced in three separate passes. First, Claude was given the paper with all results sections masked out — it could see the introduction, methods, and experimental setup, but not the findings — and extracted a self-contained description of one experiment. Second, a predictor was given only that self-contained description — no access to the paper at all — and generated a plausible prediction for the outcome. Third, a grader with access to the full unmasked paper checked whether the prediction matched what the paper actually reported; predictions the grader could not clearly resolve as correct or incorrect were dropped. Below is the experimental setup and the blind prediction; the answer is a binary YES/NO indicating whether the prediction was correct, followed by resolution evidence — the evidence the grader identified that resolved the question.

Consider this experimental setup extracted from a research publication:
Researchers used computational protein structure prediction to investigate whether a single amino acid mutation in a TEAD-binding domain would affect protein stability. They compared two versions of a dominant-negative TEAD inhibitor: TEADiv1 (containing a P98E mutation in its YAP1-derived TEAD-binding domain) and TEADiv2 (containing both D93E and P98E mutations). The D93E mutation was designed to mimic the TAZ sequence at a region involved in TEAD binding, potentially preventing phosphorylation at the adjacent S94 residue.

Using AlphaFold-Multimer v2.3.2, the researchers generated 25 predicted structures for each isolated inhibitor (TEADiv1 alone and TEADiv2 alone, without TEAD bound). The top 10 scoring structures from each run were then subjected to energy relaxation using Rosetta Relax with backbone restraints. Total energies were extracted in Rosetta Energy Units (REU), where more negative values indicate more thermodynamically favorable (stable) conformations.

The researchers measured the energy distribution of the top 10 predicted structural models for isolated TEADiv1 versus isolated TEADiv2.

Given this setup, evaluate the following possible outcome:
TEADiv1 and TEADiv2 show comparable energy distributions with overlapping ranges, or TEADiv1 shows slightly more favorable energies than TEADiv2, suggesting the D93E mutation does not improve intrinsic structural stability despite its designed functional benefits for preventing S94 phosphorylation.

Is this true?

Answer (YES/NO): NO